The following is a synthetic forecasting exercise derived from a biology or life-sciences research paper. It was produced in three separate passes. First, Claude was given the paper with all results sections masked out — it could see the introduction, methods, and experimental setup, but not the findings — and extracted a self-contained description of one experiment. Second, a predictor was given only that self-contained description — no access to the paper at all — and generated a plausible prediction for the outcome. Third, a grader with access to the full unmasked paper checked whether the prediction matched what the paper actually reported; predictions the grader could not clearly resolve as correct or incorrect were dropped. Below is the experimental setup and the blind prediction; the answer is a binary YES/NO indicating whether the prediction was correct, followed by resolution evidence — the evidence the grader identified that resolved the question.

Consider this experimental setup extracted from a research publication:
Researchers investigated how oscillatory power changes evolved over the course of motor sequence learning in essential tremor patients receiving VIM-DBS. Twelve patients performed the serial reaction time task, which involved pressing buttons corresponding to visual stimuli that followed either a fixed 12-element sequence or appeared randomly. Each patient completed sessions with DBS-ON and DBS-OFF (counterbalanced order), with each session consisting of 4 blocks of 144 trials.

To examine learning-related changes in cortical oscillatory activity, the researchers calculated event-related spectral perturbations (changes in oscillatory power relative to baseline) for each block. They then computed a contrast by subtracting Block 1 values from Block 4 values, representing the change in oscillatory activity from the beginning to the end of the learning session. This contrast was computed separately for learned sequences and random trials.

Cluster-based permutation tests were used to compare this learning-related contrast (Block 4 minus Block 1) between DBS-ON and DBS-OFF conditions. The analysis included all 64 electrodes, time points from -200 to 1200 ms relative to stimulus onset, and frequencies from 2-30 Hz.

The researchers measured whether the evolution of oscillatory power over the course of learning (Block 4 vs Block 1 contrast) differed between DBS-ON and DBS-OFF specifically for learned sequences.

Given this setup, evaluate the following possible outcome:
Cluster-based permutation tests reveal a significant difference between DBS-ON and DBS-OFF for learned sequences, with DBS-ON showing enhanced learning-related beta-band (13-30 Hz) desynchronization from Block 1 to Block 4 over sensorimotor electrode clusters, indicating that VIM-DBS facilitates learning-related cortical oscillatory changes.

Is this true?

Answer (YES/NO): NO